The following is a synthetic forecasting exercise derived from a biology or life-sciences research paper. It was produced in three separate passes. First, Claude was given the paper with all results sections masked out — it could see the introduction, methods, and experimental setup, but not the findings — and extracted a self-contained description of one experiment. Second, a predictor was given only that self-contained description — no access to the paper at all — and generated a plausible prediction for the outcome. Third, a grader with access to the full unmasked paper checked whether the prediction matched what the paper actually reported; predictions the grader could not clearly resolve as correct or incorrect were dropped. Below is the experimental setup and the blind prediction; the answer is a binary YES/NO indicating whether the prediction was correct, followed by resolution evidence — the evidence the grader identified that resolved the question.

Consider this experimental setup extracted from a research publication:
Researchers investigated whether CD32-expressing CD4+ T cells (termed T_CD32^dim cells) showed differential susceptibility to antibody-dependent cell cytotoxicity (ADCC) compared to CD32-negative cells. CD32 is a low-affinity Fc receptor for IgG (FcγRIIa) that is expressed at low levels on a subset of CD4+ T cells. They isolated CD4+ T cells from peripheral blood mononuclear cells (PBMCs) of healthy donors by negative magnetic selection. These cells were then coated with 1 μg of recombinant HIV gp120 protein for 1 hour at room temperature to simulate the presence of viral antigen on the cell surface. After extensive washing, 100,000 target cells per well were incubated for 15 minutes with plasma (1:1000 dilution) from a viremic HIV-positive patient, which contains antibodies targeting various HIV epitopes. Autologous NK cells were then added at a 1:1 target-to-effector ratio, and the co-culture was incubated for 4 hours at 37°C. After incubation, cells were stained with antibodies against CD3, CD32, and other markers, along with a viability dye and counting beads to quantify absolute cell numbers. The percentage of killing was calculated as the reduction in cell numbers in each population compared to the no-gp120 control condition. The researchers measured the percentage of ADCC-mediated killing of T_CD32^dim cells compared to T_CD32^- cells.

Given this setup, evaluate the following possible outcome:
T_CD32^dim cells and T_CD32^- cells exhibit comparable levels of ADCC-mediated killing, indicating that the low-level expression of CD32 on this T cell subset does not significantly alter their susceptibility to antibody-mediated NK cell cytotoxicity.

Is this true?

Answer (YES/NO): NO